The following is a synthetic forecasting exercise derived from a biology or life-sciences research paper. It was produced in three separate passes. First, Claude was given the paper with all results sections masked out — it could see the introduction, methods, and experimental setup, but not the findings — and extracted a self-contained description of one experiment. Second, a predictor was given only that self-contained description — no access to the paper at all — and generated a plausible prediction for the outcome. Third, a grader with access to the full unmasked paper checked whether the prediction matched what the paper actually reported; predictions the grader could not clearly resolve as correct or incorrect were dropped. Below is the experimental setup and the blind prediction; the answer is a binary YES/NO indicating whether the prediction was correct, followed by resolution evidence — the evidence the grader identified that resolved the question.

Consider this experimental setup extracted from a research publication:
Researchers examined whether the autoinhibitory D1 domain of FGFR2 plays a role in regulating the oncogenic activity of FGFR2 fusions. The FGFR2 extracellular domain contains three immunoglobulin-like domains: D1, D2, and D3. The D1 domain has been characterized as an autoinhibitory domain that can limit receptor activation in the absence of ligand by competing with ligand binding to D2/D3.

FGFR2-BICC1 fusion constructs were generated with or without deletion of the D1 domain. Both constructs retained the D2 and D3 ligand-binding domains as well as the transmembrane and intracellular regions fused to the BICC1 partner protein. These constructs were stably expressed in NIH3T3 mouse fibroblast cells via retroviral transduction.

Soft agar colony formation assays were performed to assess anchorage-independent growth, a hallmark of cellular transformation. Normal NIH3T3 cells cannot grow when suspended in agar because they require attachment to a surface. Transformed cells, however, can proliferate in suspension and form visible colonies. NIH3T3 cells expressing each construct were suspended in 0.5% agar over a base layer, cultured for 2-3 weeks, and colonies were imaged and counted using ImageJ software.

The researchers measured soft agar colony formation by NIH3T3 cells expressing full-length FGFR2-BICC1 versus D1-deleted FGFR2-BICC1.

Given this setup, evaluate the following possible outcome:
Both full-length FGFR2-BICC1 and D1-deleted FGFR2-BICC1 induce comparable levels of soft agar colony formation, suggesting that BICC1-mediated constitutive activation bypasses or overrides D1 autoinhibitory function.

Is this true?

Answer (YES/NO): NO